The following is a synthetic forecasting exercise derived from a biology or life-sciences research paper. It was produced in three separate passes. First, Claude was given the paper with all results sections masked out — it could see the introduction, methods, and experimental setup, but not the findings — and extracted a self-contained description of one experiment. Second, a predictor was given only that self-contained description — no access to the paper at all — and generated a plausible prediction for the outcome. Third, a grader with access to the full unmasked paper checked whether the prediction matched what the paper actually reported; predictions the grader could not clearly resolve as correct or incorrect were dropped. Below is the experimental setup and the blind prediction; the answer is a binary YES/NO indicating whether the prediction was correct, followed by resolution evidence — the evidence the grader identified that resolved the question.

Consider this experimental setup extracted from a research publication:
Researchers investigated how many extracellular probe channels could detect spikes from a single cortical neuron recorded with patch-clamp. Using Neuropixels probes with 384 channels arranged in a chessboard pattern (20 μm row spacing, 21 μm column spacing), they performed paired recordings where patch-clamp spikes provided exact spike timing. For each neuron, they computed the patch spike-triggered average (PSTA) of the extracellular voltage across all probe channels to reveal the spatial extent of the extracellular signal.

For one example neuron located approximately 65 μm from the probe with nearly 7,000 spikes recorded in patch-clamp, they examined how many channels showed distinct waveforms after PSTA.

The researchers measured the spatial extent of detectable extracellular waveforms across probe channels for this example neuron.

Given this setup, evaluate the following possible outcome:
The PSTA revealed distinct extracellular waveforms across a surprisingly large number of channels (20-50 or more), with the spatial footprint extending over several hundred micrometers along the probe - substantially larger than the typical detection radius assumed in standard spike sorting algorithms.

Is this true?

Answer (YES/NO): YES